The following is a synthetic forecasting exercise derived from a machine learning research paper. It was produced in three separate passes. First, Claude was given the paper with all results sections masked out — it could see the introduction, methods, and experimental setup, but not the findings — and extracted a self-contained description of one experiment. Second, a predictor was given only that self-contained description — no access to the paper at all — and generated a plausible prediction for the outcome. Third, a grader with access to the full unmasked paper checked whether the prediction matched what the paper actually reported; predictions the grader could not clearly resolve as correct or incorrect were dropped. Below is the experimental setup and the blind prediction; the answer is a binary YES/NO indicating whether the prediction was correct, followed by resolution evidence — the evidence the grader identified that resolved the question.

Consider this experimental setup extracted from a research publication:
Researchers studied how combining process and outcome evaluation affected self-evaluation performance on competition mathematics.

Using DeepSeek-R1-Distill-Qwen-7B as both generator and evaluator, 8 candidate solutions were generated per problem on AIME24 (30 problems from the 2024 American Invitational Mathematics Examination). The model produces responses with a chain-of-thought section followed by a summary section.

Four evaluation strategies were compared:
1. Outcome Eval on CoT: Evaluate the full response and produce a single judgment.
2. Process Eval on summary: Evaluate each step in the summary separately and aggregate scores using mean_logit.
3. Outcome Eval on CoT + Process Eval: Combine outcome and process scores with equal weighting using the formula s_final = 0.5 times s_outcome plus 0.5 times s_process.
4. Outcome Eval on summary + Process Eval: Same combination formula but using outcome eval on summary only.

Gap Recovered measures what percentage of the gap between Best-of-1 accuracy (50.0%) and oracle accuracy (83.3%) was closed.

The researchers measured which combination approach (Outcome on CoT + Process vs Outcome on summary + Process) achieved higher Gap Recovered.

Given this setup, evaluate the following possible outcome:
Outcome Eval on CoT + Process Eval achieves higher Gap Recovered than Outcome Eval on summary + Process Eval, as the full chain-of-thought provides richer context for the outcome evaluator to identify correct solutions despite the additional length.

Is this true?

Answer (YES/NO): YES